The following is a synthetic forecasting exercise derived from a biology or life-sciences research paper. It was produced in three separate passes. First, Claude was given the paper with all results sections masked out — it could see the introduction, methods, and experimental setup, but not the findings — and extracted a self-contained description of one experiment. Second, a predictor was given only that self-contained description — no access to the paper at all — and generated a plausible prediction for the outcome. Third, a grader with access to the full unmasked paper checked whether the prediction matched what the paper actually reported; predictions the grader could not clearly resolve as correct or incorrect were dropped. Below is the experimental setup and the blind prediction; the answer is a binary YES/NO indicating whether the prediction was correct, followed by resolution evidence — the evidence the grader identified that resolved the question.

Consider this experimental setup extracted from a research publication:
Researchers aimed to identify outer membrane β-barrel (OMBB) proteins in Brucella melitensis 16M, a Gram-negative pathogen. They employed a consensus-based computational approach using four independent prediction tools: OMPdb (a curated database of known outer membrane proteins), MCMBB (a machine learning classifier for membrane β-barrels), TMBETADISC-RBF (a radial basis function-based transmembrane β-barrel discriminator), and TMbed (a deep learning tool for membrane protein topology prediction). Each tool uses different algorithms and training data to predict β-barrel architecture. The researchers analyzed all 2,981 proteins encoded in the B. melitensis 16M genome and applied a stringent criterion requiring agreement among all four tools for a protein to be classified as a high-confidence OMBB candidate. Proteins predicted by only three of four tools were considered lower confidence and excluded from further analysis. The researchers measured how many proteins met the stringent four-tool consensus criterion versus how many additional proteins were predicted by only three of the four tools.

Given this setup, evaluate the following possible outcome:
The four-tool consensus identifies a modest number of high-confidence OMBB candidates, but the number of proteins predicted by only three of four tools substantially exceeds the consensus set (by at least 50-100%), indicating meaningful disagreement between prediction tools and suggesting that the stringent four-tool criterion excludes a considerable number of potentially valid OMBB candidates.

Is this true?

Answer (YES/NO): YES